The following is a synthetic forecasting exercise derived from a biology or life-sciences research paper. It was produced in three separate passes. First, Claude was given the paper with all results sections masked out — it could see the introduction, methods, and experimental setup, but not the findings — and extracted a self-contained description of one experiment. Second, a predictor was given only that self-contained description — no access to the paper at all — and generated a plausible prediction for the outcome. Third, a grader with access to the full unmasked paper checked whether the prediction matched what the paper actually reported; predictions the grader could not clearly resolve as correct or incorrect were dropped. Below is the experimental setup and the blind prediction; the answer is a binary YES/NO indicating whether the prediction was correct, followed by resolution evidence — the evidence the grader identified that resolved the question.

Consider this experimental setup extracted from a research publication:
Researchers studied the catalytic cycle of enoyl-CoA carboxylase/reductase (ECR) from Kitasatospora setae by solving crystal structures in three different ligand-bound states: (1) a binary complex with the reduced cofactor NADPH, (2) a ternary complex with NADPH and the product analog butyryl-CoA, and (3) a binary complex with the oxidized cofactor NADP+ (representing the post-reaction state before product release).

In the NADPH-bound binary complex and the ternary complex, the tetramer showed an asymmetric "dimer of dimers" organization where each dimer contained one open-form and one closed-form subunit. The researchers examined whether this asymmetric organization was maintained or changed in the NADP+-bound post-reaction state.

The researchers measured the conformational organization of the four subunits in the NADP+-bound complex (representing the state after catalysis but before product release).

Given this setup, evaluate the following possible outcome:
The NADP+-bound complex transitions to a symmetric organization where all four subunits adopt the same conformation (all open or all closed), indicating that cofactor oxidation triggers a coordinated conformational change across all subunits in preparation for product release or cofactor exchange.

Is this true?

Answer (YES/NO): YES